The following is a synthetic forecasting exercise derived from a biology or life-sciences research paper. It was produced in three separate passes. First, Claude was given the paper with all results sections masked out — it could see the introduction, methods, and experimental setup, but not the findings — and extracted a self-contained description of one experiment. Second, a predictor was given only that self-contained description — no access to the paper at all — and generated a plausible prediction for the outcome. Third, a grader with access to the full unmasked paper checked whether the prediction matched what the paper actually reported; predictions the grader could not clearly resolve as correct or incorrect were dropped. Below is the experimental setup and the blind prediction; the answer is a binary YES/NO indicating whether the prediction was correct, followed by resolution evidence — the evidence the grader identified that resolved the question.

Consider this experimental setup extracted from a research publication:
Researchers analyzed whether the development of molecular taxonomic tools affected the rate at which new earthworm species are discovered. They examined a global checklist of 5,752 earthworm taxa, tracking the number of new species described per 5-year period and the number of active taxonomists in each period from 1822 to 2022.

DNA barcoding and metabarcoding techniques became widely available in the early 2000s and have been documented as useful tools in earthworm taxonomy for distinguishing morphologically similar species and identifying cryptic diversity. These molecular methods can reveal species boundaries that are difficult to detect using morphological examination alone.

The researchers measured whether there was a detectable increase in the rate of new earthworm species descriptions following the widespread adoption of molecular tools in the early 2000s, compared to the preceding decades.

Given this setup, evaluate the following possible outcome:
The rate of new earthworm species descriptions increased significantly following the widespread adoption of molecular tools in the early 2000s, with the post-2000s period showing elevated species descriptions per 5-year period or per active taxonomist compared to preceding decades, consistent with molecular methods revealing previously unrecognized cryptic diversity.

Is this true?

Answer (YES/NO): NO